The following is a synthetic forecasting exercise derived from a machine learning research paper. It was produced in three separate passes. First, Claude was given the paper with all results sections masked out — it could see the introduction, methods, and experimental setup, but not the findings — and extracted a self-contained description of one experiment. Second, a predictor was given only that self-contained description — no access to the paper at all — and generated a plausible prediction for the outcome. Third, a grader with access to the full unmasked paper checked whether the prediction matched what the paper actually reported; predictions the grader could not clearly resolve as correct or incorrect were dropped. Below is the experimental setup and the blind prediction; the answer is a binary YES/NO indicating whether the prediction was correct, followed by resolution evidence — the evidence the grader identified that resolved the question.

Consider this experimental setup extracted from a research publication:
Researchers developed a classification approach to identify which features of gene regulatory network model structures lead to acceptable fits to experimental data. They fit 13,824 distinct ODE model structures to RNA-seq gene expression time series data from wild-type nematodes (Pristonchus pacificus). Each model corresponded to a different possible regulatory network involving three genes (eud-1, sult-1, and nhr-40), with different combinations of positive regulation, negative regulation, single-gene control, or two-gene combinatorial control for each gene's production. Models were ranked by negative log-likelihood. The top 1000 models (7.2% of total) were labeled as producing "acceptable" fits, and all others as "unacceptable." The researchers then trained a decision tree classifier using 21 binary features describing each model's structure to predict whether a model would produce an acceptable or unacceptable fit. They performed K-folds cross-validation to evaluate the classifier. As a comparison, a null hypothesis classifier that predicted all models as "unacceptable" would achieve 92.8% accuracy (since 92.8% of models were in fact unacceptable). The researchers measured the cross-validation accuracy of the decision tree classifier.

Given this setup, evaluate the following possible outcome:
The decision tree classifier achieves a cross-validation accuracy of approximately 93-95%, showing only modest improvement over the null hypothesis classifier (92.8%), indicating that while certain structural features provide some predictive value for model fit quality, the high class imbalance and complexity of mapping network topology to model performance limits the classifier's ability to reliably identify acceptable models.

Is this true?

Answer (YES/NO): YES